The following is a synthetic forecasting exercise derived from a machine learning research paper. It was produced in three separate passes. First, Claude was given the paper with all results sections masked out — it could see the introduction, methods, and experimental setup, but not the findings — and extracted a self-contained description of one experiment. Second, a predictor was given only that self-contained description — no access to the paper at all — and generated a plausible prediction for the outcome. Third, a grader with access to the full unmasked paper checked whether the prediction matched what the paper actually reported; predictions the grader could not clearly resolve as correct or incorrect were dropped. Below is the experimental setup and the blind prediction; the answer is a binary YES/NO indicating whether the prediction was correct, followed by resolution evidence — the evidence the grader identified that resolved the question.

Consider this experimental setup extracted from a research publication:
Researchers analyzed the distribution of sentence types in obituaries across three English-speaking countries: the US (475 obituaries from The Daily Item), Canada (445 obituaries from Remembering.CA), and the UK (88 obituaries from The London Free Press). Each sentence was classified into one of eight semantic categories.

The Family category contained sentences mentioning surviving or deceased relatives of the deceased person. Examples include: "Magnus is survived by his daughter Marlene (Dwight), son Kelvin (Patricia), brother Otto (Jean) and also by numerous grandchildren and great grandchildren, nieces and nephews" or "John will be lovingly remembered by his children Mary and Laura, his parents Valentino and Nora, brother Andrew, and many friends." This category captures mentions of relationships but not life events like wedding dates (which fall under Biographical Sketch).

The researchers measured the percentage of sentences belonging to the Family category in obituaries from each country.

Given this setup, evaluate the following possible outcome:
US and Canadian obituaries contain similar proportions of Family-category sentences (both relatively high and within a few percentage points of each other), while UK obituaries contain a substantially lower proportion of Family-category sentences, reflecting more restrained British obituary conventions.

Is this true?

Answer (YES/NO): NO